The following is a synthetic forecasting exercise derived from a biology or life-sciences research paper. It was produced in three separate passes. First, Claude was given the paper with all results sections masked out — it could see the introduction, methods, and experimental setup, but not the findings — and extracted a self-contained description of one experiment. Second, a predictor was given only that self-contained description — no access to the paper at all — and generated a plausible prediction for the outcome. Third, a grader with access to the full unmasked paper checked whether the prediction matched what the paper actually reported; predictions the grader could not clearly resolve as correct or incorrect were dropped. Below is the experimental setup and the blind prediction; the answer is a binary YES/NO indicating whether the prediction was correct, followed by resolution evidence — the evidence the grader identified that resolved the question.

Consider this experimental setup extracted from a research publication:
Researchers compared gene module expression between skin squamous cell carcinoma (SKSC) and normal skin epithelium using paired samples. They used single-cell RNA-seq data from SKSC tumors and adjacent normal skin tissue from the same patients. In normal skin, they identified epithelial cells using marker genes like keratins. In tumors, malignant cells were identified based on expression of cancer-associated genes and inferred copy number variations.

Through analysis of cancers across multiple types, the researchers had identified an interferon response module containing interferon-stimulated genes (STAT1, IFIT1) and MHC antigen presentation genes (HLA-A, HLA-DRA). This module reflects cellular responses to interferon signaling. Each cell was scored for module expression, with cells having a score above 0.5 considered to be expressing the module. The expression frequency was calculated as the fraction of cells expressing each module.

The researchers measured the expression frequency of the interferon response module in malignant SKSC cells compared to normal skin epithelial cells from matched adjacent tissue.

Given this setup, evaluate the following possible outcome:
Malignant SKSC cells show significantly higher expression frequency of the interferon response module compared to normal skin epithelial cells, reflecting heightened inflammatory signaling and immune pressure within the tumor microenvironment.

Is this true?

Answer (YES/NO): YES